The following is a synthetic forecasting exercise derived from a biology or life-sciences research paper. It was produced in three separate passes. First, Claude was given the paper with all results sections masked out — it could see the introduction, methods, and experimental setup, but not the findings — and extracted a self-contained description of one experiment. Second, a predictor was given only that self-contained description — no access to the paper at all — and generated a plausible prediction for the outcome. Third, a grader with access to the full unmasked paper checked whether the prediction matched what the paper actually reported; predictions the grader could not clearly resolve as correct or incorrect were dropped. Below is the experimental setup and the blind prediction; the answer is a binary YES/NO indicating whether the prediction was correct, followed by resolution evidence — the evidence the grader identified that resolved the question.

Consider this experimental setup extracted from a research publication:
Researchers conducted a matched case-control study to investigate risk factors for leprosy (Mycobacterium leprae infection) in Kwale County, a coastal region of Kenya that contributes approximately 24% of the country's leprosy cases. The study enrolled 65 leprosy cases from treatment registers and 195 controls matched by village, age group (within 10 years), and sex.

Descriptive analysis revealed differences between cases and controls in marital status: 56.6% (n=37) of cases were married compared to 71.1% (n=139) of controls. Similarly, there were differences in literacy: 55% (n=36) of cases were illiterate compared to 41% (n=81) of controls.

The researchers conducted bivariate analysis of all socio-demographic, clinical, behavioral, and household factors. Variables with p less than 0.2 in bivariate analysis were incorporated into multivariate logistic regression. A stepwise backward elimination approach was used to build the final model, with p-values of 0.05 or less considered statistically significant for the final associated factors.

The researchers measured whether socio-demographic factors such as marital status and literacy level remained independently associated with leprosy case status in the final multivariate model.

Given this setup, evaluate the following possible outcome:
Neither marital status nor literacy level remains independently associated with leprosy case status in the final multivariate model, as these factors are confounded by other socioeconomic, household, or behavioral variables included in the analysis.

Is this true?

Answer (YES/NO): YES